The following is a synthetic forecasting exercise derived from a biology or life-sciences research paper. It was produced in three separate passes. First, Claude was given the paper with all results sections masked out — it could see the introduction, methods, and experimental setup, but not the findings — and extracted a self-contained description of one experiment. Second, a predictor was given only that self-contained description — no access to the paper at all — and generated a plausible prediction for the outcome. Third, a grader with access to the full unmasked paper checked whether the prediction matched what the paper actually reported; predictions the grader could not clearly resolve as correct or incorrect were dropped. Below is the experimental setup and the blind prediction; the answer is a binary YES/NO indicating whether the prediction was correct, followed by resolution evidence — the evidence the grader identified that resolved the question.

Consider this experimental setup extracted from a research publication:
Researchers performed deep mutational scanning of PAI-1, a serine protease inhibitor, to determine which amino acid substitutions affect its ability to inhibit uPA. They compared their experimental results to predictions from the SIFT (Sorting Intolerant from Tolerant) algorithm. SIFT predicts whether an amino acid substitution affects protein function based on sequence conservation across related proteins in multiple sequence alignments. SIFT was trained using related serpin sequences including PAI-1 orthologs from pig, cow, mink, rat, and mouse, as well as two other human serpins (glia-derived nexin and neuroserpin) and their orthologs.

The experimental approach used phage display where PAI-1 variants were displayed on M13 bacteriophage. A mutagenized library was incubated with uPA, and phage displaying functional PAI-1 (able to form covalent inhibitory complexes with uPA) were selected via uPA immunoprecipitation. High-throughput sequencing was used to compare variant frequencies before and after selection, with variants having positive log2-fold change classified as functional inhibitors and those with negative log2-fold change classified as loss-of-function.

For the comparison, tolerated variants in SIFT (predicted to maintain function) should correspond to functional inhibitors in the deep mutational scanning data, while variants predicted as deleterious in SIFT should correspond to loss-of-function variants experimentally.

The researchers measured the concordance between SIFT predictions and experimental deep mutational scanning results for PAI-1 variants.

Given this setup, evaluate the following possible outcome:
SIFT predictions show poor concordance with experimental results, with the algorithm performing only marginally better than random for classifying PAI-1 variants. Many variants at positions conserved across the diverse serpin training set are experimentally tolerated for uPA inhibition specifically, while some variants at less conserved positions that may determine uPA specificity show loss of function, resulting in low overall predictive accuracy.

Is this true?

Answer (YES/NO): NO